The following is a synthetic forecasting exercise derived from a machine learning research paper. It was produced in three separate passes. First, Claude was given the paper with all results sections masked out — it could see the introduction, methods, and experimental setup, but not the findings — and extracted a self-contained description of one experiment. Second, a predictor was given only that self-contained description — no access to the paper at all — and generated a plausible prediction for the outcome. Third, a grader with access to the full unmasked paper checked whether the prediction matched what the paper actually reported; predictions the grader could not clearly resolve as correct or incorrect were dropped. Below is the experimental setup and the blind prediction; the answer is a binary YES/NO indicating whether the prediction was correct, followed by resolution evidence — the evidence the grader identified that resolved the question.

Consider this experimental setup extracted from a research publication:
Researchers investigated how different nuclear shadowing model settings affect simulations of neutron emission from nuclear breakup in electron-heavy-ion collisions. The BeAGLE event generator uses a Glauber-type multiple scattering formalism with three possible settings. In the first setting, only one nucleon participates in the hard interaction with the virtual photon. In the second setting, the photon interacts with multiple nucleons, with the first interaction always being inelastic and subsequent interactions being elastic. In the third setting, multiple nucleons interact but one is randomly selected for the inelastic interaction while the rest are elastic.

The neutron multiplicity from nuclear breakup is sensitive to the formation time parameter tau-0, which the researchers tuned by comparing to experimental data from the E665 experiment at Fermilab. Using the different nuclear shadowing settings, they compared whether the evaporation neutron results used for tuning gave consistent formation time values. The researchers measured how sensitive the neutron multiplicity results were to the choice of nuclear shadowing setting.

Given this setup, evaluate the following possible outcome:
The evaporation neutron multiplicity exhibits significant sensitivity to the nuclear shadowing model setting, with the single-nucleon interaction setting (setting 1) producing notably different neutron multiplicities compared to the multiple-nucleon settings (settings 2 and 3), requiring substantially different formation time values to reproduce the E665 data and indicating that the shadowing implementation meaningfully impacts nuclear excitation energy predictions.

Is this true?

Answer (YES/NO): NO